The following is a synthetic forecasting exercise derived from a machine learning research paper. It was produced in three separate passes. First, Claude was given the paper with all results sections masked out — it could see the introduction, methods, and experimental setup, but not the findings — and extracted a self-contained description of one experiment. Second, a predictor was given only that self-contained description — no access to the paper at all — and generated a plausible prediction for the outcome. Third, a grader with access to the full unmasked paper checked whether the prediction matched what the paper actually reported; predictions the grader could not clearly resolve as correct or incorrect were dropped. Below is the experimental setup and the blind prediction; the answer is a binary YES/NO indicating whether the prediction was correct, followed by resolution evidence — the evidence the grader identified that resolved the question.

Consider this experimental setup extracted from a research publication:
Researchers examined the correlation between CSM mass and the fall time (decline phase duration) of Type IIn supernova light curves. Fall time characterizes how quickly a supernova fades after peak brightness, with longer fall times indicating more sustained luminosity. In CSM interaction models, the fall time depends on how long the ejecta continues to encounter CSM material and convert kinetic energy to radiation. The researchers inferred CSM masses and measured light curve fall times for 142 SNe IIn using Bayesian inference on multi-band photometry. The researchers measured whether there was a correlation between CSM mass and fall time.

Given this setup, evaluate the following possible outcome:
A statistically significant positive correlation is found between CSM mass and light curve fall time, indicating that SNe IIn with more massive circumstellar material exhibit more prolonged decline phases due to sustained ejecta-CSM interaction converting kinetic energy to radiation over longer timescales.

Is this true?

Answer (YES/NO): YES